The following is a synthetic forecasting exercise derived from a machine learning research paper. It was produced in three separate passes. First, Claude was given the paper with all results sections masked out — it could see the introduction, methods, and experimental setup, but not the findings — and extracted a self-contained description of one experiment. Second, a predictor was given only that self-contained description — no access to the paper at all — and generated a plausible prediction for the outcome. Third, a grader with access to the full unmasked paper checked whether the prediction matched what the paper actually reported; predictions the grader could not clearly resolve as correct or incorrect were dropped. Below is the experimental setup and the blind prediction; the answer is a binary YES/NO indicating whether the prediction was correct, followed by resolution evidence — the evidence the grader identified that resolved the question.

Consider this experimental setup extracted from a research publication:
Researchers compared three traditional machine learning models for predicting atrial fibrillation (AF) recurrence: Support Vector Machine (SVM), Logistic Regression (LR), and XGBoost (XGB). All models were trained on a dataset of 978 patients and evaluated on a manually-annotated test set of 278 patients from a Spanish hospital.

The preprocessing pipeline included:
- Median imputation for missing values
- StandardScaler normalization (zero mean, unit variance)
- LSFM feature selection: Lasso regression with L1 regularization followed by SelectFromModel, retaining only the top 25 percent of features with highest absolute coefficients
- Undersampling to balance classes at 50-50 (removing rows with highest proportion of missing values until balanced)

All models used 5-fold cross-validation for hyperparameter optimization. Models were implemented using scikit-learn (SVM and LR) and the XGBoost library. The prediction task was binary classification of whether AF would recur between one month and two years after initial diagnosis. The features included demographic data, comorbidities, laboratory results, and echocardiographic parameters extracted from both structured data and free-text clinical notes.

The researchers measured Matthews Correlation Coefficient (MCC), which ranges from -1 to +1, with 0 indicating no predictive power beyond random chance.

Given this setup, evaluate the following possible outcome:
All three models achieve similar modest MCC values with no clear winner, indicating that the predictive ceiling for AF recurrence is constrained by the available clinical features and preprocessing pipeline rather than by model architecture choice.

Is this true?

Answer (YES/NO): NO